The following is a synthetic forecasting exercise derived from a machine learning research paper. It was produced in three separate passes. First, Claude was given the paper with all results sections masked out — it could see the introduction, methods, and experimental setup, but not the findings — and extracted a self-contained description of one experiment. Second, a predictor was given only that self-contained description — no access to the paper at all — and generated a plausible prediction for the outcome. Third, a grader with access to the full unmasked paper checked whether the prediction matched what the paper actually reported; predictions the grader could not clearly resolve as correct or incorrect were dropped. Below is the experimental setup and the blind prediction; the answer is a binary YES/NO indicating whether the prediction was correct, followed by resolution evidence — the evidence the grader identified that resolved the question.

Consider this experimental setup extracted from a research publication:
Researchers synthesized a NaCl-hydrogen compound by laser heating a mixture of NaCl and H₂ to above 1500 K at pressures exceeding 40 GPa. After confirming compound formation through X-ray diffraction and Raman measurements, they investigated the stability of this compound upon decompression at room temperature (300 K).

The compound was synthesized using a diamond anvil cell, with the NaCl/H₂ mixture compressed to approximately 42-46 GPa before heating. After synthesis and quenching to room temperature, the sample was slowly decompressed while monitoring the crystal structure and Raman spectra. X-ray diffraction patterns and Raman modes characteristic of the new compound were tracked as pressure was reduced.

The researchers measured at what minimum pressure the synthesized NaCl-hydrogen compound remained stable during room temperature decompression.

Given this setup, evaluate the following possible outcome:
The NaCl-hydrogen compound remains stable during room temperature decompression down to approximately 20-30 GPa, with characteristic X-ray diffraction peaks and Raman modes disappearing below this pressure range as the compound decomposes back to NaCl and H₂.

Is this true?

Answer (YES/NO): NO